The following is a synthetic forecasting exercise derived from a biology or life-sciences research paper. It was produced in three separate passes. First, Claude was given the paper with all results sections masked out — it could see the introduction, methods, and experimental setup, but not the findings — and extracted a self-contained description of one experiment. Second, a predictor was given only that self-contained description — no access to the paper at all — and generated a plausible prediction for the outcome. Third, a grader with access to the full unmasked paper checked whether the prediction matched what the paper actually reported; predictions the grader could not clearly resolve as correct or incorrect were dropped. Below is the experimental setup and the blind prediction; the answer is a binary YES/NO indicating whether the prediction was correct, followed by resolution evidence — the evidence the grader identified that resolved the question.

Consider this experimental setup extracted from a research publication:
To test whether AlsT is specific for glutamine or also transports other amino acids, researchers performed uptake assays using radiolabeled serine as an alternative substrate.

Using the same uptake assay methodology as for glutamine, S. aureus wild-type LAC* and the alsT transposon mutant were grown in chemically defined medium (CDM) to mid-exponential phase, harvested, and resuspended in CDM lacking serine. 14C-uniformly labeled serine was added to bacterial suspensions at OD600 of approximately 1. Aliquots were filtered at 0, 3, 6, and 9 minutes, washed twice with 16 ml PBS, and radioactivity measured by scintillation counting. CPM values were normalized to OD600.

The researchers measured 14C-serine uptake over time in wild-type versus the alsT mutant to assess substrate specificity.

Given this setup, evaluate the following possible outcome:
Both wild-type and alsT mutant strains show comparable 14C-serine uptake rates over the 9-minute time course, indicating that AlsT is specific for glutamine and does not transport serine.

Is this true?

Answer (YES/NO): YES